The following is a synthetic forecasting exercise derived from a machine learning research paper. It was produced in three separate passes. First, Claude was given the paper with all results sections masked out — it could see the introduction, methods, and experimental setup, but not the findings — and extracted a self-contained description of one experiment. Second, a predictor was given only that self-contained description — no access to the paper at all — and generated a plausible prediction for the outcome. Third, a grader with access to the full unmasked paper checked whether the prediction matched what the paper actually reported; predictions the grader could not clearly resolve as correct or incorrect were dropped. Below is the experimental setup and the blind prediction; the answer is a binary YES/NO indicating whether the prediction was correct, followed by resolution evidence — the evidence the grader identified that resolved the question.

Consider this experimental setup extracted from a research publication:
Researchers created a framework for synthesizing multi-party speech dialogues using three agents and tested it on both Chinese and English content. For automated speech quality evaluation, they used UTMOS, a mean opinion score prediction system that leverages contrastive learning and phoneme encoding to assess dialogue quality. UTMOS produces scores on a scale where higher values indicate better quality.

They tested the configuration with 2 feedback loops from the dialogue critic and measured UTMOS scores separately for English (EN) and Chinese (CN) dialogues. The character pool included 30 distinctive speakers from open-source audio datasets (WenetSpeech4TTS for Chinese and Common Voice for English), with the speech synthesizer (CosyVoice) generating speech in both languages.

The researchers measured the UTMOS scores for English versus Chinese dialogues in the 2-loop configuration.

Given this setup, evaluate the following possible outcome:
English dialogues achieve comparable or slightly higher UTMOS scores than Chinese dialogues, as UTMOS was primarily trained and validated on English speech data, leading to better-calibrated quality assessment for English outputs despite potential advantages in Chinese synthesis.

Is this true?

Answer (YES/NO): NO